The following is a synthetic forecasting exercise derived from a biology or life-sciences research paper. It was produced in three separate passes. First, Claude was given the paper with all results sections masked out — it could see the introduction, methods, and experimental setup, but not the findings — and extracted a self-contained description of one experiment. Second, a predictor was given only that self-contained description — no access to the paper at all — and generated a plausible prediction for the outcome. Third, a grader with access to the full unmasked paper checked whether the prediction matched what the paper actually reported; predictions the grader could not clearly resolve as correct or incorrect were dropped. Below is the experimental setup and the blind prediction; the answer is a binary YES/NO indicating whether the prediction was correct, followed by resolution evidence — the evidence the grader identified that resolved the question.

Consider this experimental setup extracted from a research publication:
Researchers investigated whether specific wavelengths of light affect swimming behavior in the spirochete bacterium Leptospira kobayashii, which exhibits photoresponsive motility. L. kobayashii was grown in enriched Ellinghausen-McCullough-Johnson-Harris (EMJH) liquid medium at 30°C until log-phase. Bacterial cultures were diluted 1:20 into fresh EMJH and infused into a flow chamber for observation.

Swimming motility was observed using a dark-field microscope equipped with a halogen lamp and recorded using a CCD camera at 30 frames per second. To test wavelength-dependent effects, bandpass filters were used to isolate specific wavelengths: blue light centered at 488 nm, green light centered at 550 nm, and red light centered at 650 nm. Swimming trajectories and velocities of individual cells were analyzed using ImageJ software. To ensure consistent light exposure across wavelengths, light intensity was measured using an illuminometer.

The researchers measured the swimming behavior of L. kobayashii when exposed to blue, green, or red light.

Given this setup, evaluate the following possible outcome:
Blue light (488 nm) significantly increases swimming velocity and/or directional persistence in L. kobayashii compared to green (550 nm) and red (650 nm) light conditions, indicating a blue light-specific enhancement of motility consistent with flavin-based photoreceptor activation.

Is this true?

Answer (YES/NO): NO